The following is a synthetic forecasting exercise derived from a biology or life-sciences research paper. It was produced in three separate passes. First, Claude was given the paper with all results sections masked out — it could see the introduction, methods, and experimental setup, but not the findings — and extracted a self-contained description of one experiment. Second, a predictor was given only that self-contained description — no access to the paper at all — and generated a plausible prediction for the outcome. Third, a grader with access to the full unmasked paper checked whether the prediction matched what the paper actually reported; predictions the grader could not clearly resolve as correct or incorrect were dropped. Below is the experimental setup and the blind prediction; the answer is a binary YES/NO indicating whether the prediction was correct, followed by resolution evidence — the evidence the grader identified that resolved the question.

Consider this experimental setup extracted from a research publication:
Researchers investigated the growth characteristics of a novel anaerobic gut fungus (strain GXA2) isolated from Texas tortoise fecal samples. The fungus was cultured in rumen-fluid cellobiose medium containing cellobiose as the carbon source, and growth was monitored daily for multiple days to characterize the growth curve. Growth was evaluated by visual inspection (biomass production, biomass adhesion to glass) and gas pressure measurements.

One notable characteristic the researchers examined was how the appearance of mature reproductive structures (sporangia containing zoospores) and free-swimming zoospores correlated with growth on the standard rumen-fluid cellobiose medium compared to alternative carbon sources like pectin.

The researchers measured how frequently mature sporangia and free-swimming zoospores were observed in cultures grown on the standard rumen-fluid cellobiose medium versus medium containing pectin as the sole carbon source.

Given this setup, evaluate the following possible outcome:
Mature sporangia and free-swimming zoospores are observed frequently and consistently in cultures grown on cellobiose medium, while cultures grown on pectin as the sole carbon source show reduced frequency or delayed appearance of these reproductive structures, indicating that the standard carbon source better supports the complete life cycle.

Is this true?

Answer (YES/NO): NO